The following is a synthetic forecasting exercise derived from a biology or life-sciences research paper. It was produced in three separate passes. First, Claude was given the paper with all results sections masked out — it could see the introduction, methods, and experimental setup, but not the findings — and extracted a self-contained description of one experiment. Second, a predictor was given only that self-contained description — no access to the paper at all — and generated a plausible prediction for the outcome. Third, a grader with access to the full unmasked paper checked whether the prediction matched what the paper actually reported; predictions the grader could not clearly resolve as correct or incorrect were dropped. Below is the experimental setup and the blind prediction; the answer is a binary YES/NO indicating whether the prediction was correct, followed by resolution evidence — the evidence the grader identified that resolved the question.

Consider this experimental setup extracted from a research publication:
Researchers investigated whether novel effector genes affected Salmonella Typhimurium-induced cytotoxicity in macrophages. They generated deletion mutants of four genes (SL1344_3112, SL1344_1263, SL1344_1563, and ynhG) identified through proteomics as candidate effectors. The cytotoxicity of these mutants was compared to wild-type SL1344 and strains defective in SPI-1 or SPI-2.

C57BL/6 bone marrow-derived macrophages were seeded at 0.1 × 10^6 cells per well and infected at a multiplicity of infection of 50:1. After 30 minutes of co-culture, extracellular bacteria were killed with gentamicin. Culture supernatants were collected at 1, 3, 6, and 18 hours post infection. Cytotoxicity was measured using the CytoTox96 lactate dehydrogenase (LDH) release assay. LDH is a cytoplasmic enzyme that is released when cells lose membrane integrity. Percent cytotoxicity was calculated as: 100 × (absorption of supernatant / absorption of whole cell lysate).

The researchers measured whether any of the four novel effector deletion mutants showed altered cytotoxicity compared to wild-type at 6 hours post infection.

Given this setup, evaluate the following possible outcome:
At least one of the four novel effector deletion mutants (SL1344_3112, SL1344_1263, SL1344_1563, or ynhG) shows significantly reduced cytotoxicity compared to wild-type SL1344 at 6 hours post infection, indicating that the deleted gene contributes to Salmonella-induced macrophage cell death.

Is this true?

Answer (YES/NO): NO